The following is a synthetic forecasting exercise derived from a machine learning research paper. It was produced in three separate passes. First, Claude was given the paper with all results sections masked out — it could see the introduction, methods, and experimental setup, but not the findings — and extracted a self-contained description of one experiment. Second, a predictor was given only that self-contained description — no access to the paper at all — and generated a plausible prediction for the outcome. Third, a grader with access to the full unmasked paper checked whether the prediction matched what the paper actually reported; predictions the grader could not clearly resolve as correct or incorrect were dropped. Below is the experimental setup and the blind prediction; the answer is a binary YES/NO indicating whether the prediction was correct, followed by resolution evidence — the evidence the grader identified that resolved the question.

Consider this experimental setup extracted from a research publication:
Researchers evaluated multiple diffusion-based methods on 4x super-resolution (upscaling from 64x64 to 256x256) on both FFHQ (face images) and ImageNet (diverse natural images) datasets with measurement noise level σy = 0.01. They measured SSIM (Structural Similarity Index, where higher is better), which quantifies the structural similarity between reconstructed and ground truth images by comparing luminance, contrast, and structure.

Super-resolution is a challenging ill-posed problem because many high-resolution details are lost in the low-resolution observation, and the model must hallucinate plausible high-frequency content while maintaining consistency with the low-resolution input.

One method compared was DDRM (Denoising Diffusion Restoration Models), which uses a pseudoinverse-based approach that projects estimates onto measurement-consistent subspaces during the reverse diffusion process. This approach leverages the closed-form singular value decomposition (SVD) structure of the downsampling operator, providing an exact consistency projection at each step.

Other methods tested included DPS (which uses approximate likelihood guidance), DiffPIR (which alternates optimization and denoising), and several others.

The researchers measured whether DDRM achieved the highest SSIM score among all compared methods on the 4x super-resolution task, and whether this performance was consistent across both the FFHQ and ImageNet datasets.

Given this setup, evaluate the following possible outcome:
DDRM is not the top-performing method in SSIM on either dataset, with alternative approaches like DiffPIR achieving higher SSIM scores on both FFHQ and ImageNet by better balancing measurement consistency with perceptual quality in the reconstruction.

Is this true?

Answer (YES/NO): NO